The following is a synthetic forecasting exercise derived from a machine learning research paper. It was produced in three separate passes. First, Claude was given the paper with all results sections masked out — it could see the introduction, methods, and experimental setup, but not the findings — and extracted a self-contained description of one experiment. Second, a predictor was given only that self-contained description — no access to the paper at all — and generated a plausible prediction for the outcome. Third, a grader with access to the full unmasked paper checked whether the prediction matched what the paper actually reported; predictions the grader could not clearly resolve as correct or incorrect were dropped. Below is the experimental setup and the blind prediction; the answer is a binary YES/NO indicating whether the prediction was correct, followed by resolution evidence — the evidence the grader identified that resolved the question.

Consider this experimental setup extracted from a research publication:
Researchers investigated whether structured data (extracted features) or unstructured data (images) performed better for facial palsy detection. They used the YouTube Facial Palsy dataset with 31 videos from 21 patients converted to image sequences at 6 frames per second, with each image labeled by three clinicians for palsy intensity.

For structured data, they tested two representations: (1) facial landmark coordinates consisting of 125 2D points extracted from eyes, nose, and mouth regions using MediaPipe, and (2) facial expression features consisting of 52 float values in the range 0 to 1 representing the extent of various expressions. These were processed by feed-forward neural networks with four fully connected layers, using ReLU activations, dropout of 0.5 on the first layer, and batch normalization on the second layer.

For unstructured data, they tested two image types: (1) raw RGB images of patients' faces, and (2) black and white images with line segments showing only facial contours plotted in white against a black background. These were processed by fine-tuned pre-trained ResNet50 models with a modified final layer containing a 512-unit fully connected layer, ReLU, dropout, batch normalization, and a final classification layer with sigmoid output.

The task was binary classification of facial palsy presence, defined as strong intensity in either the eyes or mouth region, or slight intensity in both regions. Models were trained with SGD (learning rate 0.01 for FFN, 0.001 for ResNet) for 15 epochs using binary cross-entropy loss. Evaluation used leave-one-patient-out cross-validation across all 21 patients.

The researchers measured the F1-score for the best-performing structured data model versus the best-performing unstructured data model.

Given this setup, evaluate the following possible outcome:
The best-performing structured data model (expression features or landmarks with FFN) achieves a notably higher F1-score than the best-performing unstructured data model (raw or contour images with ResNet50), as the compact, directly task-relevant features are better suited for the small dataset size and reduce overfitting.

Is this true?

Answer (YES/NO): NO